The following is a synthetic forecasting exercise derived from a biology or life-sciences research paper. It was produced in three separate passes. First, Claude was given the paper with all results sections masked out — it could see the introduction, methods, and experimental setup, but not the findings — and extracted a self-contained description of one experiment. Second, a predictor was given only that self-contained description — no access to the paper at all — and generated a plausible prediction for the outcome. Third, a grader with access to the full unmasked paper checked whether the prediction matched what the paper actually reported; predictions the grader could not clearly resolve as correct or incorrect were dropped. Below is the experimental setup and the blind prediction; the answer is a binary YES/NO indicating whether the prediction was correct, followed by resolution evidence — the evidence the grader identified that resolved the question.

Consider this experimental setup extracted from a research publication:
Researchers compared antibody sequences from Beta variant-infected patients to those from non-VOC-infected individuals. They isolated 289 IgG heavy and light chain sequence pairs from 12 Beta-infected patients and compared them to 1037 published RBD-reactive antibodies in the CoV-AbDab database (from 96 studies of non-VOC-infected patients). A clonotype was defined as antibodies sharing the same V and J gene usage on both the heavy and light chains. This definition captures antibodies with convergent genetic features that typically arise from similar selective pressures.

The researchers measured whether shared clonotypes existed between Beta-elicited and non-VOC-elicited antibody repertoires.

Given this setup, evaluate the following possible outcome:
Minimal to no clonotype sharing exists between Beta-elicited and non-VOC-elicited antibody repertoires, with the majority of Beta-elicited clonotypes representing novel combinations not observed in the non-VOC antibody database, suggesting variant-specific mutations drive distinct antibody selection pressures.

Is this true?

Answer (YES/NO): NO